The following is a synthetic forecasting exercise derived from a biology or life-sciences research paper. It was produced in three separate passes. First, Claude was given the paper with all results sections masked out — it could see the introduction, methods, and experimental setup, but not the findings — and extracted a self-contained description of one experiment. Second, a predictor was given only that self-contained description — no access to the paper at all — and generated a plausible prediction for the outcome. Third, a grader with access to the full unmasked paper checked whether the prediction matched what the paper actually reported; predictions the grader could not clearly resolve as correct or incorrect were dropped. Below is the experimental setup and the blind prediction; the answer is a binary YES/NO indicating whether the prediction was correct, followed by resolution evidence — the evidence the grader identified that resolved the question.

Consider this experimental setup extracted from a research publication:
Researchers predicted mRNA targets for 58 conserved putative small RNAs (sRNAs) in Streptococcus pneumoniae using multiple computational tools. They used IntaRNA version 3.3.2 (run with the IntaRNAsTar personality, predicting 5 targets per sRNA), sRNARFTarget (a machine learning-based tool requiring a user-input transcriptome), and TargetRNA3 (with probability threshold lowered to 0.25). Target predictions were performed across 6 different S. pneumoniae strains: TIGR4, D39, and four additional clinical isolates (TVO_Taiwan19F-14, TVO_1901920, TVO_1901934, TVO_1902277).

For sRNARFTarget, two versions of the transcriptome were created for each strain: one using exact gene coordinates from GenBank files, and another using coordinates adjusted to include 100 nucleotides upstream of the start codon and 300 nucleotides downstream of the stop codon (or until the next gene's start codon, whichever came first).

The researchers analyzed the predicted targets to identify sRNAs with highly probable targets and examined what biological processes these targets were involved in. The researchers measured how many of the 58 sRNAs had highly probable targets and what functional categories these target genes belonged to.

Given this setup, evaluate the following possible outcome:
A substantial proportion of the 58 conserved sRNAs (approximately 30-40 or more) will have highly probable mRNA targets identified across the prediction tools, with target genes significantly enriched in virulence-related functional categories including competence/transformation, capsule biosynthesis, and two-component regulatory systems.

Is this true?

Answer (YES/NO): NO